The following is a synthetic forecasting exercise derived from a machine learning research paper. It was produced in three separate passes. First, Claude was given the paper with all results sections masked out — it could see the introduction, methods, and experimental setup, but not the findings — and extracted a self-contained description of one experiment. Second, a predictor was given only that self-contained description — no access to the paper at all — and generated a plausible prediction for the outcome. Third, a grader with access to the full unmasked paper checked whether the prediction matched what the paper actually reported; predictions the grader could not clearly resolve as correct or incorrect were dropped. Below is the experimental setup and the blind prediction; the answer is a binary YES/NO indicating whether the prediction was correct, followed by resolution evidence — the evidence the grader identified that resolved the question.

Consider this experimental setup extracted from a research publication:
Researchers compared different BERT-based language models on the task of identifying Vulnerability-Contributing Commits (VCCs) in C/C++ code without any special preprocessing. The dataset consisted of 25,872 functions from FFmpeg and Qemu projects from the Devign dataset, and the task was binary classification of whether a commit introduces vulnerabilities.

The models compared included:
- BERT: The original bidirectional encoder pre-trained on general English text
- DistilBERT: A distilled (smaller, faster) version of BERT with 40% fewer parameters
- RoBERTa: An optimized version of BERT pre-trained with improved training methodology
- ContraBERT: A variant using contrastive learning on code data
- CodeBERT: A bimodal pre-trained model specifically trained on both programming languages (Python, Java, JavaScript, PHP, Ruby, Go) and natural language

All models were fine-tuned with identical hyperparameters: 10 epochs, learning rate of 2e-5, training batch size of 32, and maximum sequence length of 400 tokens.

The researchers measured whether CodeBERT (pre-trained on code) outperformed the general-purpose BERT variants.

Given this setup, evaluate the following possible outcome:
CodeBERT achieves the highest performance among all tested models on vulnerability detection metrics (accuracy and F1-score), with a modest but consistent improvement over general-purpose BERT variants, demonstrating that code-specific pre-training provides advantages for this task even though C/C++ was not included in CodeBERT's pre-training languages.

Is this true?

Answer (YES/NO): NO